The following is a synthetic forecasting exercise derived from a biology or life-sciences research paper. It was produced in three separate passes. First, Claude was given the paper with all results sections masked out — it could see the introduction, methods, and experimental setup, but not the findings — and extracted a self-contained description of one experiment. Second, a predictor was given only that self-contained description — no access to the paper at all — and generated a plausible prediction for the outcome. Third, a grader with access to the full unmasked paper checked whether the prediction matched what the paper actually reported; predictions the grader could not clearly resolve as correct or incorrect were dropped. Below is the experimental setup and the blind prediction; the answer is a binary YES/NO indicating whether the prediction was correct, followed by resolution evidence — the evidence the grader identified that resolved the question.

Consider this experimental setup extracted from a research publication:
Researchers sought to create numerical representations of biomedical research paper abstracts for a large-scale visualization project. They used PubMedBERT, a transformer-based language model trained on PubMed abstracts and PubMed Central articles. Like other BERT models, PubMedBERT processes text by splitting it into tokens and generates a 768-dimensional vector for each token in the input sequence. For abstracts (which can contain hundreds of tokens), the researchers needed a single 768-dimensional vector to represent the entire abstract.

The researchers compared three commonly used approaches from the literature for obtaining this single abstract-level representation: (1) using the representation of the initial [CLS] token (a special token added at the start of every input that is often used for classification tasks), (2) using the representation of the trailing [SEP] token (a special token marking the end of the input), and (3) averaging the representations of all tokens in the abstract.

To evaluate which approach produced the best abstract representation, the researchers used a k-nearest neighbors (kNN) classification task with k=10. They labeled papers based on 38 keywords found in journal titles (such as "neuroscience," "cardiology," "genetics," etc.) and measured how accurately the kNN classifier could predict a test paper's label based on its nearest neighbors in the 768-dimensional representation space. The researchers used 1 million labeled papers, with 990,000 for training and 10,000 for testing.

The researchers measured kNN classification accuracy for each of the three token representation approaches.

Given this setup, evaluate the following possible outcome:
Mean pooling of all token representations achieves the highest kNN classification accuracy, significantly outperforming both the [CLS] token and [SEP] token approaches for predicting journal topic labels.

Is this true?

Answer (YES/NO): NO